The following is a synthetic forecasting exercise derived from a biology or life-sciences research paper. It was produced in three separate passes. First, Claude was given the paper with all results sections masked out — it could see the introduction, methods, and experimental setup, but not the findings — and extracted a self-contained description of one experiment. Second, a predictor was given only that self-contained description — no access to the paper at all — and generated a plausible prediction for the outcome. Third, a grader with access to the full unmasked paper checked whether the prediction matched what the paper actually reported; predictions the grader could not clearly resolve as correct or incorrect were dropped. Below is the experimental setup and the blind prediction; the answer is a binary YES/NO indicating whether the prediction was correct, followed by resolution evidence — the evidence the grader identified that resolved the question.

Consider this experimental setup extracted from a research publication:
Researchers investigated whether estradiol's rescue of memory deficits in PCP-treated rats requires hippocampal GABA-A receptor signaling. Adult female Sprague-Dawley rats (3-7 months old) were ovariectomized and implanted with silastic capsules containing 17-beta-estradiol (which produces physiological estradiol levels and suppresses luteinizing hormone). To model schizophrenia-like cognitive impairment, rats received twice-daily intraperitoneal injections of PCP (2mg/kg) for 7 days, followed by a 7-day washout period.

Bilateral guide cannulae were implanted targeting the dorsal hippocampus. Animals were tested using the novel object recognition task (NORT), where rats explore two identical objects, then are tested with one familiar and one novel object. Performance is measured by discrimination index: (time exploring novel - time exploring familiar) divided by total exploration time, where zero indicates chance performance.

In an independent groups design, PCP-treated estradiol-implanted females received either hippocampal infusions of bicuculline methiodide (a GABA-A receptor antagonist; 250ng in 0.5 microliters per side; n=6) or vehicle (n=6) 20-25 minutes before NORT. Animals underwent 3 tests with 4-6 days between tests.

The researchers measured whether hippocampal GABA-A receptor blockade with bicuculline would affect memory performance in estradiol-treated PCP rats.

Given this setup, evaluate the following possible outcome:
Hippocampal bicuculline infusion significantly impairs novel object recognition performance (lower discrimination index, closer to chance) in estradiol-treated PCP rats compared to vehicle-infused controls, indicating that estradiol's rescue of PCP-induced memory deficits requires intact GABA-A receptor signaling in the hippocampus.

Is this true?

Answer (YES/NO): YES